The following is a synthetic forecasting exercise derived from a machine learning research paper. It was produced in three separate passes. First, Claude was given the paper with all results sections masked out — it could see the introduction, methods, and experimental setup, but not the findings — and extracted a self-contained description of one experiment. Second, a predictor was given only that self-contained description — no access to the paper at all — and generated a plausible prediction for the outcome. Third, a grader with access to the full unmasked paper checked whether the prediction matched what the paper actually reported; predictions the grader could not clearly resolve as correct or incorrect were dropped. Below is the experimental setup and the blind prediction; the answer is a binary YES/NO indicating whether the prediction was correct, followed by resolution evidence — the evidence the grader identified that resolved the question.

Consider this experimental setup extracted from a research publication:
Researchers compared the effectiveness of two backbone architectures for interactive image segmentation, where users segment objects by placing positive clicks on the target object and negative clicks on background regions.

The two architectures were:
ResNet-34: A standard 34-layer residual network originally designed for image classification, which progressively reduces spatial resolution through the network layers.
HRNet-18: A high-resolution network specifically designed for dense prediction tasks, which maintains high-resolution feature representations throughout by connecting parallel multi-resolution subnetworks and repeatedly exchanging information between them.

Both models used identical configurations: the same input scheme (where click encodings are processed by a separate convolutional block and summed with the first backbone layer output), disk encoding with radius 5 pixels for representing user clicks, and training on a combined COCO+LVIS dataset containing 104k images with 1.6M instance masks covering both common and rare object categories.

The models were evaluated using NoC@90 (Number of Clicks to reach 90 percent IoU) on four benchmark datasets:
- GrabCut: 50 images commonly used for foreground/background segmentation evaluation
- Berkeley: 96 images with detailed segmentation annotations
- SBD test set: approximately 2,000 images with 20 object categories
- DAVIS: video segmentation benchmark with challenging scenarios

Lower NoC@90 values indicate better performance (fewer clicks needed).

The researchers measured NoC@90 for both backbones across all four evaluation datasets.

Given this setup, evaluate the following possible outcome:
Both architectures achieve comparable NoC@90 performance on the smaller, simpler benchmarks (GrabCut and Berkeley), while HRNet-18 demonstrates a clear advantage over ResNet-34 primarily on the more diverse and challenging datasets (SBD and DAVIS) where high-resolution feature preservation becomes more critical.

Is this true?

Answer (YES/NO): NO